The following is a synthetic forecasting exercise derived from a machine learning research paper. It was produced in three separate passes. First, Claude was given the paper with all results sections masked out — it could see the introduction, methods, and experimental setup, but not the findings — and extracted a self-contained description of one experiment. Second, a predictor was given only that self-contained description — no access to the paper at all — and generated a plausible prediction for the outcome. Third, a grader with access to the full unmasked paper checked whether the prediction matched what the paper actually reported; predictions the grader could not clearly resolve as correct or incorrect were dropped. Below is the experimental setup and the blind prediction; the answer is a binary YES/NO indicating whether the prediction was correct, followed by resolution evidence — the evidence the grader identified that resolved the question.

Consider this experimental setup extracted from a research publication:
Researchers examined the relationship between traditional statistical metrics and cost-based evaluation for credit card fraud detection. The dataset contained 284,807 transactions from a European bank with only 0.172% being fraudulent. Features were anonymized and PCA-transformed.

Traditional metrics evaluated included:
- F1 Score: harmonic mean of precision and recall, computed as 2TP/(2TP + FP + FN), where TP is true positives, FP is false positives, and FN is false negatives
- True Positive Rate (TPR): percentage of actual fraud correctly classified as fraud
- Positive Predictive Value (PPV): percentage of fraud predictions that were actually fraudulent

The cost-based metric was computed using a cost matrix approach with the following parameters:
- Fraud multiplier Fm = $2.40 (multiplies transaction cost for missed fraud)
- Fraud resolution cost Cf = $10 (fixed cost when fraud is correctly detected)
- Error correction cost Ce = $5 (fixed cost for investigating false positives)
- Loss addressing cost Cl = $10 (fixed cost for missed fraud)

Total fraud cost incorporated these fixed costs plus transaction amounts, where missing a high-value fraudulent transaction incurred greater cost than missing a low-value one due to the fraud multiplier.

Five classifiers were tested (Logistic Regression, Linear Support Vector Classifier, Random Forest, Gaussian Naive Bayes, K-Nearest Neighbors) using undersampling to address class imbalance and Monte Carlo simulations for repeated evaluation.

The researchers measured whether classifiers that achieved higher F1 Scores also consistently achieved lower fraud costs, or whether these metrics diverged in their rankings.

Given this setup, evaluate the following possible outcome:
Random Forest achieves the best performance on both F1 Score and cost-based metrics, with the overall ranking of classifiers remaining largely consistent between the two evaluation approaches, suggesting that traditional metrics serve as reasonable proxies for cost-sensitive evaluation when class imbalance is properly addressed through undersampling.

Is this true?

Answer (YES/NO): NO